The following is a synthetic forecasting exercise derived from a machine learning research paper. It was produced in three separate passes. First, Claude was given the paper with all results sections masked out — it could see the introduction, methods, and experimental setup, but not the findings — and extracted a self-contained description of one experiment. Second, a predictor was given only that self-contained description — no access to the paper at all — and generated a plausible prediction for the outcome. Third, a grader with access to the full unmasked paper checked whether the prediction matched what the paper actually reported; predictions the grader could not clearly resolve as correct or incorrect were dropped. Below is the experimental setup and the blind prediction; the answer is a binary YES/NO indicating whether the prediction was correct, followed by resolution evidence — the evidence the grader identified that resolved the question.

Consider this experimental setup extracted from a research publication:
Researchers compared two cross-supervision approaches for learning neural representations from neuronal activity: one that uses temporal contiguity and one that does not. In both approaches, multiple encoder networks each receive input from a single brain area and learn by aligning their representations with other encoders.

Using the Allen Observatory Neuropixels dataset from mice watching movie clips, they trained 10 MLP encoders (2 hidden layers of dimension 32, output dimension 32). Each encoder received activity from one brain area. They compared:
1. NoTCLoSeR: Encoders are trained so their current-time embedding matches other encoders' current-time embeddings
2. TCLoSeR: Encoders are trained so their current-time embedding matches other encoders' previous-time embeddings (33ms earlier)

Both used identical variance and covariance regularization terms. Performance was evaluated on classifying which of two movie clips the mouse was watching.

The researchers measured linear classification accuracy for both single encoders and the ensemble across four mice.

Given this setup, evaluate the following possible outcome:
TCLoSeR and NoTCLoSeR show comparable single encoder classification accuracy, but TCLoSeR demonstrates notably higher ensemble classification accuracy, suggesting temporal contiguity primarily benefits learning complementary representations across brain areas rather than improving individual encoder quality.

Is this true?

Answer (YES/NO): YES